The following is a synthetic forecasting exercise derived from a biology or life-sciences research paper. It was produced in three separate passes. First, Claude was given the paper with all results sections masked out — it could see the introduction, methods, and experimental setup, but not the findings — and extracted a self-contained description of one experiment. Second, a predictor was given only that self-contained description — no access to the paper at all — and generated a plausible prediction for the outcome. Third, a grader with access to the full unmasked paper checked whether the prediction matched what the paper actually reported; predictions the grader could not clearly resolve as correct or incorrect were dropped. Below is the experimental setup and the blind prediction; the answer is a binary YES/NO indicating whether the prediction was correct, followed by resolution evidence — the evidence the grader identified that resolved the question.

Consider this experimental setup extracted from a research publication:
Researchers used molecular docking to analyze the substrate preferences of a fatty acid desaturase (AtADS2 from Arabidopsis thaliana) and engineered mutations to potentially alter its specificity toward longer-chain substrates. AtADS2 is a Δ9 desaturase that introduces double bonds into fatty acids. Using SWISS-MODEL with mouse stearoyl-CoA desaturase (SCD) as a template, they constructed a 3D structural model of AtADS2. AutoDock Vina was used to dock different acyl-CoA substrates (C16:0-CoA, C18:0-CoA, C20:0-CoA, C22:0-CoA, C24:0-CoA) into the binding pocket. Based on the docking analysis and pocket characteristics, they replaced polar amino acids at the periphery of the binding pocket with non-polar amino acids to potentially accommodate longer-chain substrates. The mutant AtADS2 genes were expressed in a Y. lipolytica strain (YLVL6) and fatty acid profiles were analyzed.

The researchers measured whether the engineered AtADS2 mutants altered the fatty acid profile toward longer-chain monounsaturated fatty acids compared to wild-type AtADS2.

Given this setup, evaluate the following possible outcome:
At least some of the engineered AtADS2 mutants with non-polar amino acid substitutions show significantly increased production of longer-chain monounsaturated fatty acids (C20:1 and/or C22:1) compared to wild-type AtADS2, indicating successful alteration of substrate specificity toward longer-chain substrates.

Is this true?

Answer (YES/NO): NO